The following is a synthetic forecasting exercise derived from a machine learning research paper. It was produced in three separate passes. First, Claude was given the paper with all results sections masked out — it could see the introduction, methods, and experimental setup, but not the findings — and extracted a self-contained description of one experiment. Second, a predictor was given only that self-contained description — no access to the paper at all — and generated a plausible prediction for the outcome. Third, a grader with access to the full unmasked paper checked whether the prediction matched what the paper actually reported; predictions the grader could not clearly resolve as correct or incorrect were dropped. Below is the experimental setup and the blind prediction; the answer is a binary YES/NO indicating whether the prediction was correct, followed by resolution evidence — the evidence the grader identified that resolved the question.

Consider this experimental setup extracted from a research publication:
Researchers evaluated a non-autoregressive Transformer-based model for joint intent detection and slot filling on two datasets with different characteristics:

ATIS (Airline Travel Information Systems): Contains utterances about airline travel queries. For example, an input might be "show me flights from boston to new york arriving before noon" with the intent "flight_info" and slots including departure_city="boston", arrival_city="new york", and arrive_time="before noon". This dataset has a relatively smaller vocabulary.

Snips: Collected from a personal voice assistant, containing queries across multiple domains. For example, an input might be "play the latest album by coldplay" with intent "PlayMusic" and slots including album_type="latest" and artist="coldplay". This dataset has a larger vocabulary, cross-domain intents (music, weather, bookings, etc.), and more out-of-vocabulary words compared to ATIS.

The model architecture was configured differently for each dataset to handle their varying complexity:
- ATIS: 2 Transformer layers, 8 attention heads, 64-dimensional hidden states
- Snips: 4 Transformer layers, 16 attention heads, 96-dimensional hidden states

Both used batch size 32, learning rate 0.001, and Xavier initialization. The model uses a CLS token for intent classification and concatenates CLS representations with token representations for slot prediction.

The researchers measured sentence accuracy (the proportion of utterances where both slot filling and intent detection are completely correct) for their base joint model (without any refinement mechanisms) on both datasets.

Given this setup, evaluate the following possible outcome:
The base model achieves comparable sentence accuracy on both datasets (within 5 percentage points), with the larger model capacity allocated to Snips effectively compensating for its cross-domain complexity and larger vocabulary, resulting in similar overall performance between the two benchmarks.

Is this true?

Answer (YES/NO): YES